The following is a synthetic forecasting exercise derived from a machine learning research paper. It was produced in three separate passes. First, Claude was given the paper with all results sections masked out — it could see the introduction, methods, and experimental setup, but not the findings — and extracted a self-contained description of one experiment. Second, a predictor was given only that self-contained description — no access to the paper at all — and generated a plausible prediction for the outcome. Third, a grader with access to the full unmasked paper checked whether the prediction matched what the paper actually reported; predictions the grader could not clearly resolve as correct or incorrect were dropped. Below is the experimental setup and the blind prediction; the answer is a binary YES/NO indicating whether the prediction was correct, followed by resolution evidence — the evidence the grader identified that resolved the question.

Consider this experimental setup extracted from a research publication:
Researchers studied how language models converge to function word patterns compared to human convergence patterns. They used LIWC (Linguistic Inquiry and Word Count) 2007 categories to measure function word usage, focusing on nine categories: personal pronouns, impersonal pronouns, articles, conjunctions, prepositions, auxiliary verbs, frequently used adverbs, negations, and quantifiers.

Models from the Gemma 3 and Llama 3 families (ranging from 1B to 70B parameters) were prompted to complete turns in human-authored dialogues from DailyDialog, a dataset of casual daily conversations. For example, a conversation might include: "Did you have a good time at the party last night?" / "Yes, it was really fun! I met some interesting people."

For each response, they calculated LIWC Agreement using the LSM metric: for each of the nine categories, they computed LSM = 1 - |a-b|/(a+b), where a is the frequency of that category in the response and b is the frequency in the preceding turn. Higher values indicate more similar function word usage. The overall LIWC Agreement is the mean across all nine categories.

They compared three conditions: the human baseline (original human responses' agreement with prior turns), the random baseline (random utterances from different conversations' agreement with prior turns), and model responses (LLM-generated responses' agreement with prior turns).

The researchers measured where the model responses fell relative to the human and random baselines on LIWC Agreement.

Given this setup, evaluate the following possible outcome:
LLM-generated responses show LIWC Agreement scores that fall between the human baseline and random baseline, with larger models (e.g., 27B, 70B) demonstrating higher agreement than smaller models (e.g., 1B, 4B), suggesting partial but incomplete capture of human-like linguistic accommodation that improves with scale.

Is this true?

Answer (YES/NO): NO